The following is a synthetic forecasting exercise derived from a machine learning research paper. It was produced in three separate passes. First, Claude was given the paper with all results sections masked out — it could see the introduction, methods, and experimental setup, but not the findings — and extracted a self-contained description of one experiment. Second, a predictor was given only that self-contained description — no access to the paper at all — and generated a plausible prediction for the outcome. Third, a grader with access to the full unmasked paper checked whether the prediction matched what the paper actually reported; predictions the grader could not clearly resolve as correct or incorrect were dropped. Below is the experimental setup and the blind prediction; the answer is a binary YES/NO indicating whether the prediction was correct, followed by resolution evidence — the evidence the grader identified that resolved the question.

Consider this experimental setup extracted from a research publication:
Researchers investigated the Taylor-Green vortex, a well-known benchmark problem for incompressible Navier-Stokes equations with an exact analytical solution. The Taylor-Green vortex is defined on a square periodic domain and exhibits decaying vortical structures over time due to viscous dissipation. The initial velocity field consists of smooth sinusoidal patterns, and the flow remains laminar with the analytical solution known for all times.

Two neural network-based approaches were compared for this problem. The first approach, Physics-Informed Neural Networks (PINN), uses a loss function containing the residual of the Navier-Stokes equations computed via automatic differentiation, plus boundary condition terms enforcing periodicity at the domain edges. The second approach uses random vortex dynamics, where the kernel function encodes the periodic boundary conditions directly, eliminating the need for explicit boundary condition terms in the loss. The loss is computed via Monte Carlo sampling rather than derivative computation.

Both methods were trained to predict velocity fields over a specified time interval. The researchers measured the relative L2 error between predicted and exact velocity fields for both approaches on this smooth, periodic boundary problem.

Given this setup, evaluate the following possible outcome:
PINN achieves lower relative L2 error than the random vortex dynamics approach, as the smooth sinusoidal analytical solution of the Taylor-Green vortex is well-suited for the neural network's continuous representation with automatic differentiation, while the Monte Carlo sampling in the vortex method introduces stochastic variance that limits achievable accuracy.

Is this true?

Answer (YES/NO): NO